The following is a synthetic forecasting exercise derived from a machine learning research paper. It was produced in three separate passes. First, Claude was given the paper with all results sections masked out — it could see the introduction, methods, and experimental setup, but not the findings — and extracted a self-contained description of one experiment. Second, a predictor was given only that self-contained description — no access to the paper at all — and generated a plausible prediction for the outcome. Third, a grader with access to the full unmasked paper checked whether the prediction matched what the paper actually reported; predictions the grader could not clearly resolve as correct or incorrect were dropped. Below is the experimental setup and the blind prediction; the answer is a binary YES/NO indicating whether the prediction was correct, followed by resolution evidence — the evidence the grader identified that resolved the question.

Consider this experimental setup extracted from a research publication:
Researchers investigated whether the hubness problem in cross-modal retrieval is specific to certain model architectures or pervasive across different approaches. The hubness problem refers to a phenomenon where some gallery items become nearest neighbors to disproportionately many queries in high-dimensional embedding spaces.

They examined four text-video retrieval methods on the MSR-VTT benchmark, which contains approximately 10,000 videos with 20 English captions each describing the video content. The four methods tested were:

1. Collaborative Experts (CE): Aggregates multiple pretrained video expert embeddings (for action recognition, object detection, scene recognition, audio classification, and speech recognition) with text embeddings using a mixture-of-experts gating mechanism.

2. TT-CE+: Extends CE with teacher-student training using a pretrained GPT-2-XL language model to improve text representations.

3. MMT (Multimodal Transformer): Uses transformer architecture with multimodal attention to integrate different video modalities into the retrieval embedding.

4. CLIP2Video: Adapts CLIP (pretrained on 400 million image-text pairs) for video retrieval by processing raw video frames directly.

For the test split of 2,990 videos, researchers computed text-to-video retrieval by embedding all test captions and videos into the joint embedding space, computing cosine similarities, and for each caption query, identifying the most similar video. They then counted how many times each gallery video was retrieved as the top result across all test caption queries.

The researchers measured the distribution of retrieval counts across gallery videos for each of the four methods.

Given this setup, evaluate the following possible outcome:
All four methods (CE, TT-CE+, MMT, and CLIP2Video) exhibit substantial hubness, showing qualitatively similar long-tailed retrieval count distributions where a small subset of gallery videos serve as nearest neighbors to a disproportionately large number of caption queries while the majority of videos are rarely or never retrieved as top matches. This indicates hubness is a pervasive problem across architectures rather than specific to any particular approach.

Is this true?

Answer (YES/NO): YES